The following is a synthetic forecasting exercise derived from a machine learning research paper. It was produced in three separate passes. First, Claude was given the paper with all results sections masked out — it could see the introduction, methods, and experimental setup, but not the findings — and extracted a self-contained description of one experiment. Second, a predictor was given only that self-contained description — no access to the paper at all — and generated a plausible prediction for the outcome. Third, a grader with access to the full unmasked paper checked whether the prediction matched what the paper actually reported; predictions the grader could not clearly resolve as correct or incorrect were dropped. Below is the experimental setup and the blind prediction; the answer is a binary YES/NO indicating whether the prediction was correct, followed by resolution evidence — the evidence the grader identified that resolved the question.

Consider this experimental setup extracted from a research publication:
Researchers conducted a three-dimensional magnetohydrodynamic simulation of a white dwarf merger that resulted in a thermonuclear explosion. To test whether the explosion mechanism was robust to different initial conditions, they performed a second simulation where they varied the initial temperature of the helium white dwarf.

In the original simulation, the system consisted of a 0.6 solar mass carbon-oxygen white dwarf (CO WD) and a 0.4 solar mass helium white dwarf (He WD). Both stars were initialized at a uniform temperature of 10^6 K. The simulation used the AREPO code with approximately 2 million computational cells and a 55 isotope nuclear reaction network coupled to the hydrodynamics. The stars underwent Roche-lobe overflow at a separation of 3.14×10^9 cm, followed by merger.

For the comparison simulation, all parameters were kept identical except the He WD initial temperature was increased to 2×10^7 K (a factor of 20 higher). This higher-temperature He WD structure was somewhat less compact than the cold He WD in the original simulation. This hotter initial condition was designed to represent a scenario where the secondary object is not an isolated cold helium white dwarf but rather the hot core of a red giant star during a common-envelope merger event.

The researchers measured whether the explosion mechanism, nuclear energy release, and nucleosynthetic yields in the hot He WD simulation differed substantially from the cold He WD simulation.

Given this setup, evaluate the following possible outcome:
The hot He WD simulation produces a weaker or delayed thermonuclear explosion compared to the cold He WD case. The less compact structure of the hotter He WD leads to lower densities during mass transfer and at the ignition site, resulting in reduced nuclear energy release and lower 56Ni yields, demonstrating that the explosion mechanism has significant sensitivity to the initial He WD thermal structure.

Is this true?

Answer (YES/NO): NO